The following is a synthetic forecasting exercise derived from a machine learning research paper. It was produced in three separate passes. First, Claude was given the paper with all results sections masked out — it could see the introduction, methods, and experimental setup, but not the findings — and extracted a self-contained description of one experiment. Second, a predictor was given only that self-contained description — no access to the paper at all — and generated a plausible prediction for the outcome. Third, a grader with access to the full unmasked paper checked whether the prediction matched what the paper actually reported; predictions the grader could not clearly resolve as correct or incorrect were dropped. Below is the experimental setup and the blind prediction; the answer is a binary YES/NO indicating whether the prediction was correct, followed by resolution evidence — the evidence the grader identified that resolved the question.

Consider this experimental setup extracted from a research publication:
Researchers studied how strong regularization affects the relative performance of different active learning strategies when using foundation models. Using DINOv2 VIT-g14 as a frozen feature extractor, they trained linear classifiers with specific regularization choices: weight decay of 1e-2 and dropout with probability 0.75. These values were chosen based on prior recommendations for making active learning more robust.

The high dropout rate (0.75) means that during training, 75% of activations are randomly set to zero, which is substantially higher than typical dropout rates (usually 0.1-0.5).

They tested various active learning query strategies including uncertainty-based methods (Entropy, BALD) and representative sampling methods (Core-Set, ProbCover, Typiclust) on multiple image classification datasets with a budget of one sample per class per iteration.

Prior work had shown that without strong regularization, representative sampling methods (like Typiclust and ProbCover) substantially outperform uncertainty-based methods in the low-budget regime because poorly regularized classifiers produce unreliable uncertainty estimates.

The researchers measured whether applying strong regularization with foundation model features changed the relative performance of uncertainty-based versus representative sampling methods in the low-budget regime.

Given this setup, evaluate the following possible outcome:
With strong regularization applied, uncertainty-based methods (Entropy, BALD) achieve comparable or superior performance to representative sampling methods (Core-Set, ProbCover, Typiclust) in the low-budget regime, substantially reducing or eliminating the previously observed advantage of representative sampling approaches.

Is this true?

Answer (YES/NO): YES